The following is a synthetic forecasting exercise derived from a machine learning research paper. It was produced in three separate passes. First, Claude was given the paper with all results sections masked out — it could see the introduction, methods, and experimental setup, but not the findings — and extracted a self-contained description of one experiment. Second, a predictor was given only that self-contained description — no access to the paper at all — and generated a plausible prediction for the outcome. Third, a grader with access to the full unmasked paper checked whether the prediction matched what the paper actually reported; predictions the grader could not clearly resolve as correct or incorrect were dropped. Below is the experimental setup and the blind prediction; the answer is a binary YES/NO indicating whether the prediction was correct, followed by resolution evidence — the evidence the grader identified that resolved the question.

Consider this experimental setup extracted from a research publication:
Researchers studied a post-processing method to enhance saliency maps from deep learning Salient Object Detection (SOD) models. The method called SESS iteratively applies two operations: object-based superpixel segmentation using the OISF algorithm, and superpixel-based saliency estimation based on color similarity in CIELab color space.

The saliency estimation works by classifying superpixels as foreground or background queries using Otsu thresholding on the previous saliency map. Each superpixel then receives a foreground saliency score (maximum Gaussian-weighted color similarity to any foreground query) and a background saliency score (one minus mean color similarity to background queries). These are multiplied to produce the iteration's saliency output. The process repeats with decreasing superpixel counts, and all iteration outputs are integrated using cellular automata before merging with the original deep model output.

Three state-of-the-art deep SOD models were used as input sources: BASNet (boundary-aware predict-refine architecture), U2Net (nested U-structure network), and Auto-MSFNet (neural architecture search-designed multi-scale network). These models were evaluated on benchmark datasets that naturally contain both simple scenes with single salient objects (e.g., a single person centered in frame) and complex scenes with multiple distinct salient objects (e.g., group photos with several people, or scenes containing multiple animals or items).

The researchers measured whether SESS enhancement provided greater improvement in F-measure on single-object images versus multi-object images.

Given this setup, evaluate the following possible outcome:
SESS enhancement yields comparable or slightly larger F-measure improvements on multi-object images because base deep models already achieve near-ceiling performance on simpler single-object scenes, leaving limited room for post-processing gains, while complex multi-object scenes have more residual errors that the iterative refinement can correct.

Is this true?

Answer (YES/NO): NO